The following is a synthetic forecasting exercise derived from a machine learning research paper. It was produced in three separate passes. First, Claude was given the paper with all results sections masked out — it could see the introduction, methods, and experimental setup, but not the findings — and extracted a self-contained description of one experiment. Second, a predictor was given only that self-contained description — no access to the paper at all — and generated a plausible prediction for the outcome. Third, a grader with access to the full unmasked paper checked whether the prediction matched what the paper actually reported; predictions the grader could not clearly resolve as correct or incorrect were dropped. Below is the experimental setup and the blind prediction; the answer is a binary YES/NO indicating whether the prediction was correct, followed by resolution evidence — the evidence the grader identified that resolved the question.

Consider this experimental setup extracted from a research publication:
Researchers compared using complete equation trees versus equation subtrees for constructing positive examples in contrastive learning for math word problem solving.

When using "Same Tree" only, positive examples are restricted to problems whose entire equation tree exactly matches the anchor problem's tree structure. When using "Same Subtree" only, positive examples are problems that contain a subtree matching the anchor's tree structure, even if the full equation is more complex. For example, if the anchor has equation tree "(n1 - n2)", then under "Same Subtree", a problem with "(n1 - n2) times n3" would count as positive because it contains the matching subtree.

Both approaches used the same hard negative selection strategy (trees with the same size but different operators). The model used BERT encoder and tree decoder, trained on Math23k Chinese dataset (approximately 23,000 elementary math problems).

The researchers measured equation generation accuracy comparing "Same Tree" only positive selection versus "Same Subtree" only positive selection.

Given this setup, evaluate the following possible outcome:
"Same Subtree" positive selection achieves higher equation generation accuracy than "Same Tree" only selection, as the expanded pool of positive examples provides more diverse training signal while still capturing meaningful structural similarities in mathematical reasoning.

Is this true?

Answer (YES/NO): YES